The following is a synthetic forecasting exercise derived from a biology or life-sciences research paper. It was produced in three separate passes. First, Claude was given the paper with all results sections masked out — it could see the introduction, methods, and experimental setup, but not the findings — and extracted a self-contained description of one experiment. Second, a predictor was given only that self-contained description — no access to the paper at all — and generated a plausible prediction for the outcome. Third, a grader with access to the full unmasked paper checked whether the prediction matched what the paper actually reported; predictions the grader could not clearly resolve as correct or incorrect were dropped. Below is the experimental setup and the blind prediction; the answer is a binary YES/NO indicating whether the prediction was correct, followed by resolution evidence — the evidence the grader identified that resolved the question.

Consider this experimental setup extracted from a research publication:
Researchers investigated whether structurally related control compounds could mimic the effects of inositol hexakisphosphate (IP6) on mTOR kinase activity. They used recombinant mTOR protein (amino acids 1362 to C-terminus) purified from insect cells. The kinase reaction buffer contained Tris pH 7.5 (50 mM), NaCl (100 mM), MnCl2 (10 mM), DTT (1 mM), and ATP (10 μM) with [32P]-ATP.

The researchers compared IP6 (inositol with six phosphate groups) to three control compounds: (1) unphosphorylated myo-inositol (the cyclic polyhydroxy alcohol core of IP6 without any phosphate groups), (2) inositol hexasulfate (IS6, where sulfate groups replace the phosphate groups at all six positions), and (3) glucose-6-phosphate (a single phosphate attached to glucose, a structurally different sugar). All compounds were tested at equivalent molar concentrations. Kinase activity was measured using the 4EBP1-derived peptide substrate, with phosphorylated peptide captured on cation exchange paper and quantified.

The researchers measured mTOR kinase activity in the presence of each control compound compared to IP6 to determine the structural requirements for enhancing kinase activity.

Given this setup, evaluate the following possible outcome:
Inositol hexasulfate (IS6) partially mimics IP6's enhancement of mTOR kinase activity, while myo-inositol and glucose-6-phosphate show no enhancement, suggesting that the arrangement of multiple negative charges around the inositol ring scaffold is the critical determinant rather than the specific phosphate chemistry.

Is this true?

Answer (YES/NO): NO